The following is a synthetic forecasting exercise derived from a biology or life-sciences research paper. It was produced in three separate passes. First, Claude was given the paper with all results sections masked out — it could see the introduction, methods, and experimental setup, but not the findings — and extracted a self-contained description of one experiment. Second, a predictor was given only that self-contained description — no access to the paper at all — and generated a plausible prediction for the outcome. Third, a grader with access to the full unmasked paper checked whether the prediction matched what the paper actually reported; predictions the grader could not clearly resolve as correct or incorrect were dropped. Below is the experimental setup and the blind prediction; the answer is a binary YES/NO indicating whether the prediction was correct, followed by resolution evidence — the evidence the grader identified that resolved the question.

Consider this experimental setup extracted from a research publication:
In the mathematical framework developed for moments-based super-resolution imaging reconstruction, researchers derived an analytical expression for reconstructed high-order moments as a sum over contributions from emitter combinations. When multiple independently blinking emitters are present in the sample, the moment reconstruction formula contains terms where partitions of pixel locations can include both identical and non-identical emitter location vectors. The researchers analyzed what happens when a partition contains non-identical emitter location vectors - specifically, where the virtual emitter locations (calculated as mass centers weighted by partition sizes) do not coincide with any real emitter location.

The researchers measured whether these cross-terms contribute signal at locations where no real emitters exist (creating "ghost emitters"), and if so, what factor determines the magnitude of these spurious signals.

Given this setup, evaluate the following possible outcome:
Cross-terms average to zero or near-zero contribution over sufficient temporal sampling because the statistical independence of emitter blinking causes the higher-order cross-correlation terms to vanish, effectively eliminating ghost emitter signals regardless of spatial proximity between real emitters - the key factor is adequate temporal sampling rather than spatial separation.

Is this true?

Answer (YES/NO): NO